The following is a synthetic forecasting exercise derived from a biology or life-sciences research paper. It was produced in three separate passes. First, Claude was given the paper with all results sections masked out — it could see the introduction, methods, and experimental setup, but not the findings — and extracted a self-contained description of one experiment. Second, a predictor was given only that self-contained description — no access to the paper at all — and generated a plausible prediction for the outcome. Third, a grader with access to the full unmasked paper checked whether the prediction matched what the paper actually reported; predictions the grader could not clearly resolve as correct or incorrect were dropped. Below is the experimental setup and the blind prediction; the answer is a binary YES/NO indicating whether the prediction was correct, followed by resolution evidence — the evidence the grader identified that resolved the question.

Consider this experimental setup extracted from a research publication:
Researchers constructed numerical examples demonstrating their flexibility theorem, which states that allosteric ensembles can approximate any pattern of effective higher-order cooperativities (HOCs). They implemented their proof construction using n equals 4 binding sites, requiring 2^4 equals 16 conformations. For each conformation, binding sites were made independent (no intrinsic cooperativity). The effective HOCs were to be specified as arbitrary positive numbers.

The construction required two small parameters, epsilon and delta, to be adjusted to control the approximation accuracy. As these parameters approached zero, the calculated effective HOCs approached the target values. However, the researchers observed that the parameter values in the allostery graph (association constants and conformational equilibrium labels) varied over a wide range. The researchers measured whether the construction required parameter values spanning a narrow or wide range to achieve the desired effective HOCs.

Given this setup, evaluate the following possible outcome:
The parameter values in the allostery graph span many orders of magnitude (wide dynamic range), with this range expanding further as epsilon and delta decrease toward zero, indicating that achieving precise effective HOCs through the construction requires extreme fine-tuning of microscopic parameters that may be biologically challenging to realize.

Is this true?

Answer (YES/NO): YES